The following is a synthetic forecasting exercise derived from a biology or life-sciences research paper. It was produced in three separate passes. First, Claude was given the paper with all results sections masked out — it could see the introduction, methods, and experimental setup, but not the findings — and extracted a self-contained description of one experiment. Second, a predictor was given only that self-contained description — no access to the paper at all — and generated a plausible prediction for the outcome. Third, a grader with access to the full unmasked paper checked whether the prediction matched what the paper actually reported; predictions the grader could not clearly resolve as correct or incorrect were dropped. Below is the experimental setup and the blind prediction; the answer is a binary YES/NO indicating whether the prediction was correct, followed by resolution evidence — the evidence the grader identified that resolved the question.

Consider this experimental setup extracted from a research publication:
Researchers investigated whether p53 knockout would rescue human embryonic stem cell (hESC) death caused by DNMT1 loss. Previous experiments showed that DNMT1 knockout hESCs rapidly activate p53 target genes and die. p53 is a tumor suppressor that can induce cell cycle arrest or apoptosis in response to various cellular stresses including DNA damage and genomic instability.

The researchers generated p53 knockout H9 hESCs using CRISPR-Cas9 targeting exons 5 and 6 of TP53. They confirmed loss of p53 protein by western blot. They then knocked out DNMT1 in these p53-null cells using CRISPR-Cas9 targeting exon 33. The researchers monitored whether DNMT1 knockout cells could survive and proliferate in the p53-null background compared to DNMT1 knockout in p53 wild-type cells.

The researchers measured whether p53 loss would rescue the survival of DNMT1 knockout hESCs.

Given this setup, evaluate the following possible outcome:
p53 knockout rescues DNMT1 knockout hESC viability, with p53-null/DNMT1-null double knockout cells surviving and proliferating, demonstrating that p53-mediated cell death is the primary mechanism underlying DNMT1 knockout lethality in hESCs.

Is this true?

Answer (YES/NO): YES